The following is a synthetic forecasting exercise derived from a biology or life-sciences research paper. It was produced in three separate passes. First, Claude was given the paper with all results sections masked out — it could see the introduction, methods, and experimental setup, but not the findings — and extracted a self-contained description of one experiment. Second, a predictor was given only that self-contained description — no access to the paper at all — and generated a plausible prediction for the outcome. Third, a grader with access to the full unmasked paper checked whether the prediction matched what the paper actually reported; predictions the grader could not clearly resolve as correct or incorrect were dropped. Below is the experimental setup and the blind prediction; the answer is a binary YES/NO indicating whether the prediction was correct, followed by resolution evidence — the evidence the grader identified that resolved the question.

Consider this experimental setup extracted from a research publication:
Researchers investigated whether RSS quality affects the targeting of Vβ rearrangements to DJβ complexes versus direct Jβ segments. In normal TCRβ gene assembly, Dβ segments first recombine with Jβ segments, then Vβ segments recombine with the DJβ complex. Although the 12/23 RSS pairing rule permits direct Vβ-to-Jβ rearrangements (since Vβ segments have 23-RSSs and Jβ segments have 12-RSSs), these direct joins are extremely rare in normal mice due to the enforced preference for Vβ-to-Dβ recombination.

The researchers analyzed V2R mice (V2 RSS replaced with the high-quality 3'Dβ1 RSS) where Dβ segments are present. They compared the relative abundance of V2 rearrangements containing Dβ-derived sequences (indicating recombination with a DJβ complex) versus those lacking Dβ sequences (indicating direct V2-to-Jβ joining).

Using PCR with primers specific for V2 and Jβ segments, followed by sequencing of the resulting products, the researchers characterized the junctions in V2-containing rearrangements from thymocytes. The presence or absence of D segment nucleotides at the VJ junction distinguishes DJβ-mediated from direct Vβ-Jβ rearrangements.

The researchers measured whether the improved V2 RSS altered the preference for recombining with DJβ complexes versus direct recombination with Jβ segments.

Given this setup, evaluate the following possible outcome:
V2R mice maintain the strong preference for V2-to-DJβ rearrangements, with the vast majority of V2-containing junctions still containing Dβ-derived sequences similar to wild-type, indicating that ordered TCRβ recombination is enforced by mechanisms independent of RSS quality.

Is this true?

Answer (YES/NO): YES